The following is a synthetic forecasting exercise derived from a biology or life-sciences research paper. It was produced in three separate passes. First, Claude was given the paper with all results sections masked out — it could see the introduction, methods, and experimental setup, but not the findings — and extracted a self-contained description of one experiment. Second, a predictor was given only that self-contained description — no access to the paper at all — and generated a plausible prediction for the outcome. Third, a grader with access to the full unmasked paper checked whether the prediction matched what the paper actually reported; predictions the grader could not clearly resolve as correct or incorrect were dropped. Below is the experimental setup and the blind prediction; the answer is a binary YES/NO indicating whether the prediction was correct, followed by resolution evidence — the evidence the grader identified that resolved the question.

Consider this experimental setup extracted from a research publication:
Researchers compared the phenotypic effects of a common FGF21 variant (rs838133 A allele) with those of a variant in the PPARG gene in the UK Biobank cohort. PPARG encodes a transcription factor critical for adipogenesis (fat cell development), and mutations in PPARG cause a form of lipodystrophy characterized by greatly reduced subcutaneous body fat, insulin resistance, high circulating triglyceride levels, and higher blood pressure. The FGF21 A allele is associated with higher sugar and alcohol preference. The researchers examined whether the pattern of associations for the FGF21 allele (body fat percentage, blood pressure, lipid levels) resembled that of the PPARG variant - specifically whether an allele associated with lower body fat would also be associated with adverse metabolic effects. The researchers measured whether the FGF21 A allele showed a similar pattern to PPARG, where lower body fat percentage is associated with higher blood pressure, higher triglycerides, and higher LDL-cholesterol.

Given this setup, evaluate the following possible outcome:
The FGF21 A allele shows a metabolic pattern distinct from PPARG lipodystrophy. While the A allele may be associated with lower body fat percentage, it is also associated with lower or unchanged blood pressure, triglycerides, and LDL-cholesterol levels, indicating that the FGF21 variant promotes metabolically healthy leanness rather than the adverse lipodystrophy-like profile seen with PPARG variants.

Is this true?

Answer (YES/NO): NO